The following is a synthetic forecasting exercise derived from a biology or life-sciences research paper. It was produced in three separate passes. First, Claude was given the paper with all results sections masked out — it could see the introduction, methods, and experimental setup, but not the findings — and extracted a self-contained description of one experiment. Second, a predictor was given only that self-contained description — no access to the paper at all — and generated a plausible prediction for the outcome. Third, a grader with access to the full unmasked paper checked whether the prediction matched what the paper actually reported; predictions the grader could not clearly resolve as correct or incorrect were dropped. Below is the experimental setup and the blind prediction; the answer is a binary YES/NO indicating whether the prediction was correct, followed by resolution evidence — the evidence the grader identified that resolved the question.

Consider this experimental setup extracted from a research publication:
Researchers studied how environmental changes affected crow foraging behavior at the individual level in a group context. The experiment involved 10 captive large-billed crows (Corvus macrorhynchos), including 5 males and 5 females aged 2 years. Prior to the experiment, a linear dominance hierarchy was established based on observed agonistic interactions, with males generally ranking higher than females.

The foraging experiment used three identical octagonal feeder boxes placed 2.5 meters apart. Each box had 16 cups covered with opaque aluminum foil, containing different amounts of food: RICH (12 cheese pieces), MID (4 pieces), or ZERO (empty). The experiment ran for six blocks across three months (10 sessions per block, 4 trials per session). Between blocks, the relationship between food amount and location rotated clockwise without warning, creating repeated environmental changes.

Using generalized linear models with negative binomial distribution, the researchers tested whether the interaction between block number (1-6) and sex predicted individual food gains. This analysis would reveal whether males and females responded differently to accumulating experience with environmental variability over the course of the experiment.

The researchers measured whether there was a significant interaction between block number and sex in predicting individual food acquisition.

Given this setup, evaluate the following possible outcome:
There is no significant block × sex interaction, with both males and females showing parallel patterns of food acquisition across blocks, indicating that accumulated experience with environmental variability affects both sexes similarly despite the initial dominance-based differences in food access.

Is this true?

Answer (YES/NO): NO